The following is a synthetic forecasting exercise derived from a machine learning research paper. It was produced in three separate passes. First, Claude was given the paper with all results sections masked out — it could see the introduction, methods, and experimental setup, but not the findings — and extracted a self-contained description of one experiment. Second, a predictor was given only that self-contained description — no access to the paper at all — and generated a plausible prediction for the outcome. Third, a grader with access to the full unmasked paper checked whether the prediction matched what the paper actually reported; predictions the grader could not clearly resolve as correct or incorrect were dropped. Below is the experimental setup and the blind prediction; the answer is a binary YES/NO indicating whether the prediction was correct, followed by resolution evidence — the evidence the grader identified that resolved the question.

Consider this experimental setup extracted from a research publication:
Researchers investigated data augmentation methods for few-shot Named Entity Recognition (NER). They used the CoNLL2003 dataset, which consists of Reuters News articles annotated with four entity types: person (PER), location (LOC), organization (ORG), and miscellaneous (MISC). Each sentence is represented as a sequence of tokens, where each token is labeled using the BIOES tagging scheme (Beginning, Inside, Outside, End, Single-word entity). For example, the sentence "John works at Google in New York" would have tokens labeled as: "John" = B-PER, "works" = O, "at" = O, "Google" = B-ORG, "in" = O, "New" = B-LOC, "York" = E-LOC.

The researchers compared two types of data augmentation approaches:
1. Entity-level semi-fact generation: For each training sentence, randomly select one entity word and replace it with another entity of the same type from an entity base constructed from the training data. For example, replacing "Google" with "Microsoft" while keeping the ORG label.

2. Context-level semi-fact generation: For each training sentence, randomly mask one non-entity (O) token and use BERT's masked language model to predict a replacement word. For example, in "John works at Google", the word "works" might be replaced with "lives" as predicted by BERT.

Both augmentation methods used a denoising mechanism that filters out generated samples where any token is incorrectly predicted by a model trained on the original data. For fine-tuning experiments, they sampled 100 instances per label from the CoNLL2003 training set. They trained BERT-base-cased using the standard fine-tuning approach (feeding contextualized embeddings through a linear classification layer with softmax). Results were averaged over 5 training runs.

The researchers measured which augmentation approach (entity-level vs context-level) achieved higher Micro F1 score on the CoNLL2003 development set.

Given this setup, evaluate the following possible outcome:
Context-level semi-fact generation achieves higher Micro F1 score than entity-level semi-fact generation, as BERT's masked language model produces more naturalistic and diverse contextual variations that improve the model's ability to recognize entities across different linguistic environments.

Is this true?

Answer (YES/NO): YES